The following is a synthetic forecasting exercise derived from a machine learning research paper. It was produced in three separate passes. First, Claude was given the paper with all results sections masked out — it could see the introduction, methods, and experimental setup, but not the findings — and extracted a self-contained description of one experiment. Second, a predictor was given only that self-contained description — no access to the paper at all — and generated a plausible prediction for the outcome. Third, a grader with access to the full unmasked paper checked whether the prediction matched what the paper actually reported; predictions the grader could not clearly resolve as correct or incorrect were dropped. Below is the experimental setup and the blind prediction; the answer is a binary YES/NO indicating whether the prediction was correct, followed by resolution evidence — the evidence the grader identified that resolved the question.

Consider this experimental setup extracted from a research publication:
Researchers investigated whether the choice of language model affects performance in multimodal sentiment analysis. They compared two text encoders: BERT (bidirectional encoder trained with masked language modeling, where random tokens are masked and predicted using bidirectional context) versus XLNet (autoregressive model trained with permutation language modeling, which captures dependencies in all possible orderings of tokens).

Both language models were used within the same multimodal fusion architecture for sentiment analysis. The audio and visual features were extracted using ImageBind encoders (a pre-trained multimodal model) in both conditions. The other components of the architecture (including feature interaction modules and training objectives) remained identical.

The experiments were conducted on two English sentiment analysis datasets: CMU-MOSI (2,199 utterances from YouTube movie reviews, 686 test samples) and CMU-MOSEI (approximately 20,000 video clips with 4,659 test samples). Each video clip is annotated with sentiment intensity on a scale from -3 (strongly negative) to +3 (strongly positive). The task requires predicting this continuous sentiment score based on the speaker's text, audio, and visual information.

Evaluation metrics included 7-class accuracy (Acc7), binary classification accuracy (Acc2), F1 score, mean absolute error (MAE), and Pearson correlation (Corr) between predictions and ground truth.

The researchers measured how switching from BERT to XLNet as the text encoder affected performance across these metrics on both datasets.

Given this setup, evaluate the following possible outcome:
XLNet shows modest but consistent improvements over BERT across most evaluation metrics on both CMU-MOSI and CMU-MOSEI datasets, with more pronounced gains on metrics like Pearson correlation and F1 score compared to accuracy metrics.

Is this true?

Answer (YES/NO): NO